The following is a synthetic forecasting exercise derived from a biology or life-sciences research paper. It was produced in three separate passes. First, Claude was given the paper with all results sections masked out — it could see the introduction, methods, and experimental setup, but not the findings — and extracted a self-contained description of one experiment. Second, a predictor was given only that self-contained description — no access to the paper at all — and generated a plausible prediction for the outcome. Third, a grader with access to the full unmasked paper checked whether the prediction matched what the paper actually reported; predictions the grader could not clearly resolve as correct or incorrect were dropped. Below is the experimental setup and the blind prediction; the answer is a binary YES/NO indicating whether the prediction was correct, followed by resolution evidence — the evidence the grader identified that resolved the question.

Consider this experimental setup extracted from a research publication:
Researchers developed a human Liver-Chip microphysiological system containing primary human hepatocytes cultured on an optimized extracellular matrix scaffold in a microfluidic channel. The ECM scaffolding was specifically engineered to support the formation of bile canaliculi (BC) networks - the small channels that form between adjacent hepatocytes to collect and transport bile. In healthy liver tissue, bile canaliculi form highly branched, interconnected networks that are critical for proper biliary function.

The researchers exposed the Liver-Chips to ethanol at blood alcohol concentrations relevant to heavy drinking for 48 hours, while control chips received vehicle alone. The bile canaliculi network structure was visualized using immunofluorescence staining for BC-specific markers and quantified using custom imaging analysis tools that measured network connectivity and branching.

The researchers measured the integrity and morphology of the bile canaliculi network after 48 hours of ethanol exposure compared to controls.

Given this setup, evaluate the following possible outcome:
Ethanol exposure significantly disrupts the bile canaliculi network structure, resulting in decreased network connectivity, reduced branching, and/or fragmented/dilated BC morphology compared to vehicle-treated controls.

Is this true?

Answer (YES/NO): YES